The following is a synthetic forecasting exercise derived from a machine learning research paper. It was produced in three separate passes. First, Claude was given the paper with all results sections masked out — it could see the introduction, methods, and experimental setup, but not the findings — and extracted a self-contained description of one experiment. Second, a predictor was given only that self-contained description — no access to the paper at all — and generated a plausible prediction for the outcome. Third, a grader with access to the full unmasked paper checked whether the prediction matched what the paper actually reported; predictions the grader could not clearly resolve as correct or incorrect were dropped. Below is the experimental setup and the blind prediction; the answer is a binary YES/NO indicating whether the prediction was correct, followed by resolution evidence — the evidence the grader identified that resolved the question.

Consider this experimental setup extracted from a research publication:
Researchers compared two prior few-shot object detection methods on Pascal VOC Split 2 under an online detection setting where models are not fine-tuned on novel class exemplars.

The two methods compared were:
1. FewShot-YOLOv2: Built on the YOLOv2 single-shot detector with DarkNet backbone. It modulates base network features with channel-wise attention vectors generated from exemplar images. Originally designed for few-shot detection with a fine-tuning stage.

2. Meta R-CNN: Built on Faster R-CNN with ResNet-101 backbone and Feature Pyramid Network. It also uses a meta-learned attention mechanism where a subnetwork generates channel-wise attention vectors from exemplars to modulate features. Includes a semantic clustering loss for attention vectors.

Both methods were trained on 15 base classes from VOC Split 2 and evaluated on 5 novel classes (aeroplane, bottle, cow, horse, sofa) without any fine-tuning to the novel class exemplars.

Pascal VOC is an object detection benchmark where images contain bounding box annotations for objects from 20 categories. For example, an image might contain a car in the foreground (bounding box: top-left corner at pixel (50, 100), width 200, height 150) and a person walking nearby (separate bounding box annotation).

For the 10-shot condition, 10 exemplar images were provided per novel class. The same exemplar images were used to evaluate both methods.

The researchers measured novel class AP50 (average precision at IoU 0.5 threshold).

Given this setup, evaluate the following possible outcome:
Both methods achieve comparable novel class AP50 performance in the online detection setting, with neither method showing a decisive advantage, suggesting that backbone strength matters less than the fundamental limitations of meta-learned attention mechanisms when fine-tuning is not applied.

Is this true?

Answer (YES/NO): NO